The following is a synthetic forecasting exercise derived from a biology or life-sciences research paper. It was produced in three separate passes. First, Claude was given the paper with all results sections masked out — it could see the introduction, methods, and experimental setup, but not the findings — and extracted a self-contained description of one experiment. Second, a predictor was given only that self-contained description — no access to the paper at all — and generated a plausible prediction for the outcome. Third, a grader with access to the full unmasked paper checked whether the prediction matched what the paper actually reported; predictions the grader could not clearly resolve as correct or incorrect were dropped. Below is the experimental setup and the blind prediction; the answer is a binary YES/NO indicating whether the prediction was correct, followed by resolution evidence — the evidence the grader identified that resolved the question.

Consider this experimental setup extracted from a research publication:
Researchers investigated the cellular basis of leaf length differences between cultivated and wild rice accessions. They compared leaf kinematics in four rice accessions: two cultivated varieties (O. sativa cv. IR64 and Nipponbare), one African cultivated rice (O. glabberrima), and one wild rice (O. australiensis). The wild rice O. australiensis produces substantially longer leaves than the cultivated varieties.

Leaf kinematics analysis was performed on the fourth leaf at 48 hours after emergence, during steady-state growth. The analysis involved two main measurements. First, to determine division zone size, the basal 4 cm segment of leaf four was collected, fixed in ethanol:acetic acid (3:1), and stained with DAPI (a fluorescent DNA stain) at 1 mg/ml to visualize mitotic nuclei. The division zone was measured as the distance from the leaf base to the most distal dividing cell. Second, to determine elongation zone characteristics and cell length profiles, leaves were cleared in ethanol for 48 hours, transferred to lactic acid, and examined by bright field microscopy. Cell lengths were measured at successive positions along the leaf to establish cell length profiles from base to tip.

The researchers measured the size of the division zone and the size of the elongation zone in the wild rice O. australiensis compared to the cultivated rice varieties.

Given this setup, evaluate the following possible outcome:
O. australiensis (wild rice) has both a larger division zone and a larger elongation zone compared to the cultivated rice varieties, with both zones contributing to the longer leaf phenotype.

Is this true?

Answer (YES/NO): NO